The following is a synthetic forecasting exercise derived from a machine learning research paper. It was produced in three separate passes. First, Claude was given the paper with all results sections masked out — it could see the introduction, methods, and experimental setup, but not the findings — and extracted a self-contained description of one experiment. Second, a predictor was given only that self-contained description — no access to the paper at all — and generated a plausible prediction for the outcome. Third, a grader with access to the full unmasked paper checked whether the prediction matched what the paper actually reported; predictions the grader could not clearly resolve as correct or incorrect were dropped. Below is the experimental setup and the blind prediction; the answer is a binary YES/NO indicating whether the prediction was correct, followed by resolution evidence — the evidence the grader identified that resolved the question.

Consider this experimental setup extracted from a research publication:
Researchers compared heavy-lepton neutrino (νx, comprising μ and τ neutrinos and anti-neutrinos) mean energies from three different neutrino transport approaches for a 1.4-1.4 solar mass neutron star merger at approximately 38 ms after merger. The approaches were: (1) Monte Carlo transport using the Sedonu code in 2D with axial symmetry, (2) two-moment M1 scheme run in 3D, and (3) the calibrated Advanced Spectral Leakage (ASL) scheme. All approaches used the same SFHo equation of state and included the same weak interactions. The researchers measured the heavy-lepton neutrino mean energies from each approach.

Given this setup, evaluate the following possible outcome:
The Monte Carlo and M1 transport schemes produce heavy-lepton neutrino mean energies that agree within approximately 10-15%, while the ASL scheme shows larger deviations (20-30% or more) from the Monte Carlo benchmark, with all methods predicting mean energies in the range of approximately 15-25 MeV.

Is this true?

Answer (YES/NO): NO